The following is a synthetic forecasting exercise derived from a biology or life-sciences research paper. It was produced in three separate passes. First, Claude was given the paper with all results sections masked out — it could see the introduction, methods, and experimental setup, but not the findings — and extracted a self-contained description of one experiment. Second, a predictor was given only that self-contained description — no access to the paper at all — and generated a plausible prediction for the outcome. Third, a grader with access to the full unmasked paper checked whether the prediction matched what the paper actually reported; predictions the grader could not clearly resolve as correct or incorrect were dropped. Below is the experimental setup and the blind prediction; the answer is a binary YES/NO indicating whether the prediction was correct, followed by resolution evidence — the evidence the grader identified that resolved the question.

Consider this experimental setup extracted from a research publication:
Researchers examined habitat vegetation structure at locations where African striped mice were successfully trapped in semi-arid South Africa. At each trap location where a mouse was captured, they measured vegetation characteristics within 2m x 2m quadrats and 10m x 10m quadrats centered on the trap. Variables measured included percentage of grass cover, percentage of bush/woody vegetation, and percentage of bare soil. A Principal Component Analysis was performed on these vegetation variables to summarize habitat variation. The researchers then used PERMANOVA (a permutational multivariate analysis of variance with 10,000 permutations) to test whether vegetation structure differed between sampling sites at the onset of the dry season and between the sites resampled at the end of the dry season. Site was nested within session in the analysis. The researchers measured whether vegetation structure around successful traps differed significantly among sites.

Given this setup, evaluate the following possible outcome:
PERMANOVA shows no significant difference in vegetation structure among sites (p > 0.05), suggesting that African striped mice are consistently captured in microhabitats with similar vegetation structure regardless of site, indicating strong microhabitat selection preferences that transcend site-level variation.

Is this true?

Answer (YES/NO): NO